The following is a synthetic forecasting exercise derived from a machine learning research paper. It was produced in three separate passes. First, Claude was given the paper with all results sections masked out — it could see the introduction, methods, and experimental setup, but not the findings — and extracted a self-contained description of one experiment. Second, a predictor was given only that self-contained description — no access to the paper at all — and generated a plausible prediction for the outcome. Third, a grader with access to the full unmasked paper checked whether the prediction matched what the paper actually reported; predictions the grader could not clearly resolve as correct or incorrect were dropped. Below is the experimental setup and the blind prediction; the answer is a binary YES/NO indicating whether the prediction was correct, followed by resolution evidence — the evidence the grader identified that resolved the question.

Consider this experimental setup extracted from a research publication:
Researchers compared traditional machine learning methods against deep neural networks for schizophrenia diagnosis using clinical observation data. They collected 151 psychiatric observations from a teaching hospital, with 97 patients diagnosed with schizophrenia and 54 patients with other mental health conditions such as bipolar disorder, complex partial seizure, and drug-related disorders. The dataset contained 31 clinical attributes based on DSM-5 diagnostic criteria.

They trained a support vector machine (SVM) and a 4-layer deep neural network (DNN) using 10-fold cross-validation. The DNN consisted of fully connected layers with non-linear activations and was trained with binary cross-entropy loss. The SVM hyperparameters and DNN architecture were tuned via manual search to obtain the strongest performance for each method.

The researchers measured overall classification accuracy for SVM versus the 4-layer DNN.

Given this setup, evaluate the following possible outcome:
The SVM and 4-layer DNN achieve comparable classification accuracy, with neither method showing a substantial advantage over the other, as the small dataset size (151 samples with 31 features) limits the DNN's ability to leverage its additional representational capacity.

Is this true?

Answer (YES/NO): NO